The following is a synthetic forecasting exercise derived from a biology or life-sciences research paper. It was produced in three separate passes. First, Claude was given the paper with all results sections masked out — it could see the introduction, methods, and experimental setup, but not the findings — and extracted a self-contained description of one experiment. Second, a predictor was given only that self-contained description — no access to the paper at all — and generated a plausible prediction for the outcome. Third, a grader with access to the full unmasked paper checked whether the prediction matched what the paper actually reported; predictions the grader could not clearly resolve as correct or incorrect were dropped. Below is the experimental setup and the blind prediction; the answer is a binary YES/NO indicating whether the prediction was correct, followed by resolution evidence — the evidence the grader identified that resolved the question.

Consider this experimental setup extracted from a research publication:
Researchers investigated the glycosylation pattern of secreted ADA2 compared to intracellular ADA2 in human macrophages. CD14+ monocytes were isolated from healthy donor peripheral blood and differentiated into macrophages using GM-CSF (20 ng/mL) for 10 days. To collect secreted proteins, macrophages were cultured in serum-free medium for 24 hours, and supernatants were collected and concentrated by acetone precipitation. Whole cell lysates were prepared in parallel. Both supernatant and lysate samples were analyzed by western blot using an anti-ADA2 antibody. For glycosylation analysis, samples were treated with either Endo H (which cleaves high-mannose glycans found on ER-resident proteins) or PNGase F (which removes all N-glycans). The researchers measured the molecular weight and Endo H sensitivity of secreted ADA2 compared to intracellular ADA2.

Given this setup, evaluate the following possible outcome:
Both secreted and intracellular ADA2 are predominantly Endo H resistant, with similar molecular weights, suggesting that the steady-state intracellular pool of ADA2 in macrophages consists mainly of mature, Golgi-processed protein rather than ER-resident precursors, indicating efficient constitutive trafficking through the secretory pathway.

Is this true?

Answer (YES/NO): NO